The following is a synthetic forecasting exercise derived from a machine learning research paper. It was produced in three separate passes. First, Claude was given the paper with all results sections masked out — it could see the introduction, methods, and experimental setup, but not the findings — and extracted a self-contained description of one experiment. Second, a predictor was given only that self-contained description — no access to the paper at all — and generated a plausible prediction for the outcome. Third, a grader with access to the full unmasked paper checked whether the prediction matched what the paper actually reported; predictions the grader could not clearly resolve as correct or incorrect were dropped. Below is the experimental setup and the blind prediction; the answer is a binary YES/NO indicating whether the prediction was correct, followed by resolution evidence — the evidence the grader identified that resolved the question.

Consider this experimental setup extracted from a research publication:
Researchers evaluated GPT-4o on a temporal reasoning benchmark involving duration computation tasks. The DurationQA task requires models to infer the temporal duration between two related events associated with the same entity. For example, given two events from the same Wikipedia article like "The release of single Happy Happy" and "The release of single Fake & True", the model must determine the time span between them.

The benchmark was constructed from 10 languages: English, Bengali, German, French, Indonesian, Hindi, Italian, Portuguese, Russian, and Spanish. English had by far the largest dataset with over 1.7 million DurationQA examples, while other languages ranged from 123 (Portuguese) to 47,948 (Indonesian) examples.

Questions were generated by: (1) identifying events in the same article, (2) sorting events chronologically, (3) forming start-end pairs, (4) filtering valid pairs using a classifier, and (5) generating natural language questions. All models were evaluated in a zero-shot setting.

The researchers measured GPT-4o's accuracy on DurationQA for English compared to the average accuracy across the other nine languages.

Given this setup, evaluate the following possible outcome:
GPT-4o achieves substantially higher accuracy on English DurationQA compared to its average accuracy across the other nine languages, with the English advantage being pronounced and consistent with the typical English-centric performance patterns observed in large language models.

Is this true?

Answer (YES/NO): NO